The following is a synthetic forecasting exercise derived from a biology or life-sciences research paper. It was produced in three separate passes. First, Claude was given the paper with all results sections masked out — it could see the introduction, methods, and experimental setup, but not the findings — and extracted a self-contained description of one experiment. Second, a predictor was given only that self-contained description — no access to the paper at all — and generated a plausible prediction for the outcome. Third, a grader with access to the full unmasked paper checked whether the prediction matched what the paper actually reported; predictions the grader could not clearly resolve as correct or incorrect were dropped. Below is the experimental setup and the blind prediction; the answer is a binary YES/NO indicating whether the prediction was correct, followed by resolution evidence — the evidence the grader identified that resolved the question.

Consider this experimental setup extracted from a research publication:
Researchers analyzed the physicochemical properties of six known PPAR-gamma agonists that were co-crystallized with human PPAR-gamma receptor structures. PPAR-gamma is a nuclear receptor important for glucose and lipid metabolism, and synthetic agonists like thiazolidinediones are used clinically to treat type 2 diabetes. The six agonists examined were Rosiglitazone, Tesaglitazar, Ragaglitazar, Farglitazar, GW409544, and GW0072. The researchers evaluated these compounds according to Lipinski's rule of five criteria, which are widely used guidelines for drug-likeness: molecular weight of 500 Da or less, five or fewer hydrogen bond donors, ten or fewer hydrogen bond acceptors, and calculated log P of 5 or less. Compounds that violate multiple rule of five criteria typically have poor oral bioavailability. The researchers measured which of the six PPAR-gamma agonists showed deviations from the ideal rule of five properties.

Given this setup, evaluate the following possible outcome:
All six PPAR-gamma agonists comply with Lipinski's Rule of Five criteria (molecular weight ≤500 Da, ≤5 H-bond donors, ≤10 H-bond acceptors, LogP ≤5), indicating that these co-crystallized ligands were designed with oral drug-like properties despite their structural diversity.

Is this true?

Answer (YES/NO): NO